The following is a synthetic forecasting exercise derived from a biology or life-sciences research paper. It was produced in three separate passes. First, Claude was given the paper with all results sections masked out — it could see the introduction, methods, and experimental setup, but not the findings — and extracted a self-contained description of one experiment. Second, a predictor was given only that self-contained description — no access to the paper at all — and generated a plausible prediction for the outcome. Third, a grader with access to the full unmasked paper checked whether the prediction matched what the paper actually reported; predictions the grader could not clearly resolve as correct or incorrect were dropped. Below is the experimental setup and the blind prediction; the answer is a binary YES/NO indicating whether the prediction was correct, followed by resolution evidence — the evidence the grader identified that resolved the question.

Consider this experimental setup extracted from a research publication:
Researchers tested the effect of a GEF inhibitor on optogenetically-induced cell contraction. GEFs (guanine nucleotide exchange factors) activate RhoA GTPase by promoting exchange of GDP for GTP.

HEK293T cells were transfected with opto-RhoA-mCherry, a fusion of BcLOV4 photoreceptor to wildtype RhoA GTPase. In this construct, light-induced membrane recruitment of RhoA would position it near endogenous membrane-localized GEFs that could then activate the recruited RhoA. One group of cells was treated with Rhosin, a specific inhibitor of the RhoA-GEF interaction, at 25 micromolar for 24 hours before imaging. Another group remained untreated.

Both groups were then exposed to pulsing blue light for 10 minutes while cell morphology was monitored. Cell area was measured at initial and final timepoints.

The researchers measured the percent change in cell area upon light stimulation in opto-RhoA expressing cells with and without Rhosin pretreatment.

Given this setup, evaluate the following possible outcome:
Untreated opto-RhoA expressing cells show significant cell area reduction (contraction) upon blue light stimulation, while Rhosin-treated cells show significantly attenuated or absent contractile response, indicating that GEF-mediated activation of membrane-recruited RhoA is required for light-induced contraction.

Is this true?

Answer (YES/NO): YES